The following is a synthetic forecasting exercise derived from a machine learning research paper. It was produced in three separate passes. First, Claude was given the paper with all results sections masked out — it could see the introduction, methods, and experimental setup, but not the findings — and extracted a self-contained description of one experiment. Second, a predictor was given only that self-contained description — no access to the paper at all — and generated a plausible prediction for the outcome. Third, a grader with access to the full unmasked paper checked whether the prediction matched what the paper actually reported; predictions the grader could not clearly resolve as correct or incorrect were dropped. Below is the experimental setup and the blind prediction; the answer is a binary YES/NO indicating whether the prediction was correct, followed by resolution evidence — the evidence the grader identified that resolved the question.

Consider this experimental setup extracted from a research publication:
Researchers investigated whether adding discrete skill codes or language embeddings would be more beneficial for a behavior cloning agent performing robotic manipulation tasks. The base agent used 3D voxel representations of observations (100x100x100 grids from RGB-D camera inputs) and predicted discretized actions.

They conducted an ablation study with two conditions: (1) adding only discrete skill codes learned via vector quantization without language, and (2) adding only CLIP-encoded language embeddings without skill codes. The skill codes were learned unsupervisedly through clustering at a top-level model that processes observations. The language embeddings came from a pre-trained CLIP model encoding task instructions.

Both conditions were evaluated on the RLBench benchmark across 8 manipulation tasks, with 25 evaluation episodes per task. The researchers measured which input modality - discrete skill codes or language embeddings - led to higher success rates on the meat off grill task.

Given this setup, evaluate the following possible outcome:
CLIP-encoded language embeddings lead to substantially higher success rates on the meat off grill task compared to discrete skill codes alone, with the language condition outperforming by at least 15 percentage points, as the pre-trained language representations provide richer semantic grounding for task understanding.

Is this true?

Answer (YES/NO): NO